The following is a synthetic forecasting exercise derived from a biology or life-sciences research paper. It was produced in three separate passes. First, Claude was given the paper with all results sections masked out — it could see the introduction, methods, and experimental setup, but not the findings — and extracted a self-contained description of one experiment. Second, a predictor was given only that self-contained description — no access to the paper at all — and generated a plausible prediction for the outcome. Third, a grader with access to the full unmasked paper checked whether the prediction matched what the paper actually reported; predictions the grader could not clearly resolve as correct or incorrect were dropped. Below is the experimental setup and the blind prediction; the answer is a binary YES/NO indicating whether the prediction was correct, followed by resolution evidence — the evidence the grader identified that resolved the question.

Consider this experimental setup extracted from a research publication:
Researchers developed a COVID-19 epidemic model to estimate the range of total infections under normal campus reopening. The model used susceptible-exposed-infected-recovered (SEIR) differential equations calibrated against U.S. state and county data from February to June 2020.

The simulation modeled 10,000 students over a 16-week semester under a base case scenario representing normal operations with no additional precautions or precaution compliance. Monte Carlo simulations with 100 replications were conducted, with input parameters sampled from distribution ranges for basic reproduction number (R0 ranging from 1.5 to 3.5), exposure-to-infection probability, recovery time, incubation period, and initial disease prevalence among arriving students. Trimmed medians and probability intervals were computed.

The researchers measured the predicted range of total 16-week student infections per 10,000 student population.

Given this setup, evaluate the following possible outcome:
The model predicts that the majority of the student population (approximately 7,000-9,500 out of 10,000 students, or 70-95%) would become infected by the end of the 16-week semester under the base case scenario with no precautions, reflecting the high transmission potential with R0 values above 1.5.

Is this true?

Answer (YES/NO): NO